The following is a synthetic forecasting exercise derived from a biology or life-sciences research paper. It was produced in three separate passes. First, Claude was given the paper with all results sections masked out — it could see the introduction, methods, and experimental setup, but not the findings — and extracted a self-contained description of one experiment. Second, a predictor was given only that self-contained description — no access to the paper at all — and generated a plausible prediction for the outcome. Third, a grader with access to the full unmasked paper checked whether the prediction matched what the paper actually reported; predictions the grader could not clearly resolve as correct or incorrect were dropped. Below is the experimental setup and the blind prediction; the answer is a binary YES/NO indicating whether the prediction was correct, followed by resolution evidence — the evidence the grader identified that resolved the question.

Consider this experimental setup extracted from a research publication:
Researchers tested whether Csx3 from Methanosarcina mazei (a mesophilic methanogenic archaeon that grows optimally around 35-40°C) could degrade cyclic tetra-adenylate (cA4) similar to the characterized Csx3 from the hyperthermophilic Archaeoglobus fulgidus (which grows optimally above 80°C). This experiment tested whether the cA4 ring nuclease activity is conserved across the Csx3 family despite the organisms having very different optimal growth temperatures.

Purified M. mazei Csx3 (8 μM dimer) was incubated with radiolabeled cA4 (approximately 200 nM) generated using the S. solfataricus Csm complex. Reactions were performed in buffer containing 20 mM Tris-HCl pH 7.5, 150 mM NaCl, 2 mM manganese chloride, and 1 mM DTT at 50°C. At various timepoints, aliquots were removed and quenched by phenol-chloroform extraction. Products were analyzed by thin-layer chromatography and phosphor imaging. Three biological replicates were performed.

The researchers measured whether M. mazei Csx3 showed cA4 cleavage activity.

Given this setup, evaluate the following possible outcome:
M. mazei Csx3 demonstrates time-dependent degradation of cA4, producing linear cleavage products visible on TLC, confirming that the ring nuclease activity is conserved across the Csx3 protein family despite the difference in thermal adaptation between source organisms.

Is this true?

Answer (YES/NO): YES